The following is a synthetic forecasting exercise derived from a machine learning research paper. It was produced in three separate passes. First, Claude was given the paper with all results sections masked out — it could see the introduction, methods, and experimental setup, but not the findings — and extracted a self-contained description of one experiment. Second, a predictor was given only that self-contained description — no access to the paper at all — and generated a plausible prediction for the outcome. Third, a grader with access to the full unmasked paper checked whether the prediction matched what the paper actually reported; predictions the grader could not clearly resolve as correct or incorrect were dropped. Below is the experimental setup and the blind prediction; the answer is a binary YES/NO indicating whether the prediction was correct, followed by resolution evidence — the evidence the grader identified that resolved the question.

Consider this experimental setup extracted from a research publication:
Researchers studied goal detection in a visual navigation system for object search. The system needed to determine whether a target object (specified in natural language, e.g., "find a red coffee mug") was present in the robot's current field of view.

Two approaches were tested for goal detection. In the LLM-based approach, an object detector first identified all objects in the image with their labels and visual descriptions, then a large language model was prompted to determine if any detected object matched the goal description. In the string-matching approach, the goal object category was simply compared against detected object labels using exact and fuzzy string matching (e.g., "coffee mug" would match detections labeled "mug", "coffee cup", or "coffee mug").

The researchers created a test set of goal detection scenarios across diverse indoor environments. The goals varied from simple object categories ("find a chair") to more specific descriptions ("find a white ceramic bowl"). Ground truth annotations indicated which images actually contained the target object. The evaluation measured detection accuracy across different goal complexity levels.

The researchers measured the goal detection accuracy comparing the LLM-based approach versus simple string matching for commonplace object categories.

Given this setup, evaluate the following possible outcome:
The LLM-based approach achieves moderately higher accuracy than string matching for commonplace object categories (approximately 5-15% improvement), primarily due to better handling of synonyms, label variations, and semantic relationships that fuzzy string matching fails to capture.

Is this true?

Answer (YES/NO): NO